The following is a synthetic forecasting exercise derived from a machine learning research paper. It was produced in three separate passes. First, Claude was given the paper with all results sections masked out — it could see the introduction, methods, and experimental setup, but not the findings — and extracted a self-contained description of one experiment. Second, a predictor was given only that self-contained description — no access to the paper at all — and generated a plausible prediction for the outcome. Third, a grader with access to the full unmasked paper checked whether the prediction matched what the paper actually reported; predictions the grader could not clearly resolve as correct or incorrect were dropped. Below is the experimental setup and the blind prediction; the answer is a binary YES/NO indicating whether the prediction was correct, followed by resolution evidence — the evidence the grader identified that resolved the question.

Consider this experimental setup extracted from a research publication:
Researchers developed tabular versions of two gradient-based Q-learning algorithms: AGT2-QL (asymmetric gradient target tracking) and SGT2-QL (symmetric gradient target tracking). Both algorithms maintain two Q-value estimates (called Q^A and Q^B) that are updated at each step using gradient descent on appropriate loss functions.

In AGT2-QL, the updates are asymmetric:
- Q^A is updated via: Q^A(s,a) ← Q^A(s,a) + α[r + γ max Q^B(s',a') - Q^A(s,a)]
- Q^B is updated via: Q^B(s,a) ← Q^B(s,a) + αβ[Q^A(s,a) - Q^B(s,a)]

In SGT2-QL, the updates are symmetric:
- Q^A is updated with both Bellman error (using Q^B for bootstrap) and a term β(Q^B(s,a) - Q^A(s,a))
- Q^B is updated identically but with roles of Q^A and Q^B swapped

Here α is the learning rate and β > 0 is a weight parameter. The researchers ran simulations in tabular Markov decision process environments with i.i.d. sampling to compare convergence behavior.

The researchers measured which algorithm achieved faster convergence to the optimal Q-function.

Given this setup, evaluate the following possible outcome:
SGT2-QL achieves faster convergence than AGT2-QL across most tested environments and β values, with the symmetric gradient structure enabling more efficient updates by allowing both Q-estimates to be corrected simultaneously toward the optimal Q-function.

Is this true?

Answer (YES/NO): YES